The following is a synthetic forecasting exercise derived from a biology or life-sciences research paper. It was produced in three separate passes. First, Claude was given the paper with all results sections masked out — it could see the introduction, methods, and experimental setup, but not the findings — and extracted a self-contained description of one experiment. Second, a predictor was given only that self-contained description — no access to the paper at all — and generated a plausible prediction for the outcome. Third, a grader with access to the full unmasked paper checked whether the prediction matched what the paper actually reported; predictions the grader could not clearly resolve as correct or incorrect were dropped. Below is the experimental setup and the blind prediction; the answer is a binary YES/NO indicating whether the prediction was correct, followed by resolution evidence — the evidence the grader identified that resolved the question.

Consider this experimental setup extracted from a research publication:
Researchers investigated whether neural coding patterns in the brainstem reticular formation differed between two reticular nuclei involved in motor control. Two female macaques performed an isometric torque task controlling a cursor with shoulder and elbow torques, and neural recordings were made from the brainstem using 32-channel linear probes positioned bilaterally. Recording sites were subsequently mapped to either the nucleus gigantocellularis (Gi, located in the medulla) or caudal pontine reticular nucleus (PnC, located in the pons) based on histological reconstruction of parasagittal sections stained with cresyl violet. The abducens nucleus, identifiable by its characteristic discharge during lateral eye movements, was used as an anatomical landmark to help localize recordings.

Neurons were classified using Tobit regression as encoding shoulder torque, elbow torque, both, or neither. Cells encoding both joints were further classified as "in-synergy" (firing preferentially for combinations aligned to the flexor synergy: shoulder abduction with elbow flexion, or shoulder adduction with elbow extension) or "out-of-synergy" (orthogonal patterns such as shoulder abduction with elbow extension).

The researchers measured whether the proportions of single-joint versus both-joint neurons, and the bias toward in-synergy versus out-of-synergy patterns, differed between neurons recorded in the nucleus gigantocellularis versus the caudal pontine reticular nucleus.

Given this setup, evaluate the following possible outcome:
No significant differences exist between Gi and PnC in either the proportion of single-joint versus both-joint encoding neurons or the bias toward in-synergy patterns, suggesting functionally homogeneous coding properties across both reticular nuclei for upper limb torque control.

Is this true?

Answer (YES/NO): YES